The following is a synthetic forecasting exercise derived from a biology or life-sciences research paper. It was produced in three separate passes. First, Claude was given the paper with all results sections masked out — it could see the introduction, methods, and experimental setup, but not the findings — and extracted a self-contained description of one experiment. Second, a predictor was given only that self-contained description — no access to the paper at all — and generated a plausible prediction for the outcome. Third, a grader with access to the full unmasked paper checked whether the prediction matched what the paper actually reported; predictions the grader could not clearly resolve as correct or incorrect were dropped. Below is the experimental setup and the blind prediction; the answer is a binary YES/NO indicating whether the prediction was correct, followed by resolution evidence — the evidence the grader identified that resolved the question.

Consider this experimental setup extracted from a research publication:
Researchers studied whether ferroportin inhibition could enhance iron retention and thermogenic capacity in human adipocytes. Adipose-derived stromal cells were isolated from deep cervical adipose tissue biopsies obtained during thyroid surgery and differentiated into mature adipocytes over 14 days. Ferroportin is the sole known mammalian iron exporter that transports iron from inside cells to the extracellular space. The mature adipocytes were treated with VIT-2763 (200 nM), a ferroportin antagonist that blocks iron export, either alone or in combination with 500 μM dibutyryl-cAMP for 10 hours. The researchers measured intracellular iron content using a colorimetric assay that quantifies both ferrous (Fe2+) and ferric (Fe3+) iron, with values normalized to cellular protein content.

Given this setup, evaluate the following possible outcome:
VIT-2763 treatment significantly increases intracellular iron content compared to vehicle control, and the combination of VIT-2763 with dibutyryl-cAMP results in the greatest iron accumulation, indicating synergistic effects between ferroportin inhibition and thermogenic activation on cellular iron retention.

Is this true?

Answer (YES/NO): NO